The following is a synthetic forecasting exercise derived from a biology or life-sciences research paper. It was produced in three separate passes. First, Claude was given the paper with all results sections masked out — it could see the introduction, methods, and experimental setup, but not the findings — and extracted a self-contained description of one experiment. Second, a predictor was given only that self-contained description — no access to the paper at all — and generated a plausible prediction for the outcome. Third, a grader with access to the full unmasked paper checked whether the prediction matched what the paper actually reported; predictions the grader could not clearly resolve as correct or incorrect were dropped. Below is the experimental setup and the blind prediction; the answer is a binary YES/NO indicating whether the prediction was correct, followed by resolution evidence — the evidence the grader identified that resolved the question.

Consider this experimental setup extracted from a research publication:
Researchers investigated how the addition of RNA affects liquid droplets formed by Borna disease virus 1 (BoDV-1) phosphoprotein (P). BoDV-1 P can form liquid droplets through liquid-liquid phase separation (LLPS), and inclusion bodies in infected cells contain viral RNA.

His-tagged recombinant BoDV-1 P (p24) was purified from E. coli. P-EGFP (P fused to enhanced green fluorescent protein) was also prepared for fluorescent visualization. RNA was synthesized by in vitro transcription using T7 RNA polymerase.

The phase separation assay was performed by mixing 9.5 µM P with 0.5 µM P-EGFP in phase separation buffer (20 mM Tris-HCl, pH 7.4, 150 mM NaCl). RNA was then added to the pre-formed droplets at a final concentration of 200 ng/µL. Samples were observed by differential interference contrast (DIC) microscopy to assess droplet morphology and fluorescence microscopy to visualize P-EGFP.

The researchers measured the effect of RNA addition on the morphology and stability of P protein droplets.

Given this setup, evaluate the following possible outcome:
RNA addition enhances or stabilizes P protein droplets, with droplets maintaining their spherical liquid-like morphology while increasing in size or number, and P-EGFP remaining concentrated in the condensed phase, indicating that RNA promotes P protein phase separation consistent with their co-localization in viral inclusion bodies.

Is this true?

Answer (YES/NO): NO